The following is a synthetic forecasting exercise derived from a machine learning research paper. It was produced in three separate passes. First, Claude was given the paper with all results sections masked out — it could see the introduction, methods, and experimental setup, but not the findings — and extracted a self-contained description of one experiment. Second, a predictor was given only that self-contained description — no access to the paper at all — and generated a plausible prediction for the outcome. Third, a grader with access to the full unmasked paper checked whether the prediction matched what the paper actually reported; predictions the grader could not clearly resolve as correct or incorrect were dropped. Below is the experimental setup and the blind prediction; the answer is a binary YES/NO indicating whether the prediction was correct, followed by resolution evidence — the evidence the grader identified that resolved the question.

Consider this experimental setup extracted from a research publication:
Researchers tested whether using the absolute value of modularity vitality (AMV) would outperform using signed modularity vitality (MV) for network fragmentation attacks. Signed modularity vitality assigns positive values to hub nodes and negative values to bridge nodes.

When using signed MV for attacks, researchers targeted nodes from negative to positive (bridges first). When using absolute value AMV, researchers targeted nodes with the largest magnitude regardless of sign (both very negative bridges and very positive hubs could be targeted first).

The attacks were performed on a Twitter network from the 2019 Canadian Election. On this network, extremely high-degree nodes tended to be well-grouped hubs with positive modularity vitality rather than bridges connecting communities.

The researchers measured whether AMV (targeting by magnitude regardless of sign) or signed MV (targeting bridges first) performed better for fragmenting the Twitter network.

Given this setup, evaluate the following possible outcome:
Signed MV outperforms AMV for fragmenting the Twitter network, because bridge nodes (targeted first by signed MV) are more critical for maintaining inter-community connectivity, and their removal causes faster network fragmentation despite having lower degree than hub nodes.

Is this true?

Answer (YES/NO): NO